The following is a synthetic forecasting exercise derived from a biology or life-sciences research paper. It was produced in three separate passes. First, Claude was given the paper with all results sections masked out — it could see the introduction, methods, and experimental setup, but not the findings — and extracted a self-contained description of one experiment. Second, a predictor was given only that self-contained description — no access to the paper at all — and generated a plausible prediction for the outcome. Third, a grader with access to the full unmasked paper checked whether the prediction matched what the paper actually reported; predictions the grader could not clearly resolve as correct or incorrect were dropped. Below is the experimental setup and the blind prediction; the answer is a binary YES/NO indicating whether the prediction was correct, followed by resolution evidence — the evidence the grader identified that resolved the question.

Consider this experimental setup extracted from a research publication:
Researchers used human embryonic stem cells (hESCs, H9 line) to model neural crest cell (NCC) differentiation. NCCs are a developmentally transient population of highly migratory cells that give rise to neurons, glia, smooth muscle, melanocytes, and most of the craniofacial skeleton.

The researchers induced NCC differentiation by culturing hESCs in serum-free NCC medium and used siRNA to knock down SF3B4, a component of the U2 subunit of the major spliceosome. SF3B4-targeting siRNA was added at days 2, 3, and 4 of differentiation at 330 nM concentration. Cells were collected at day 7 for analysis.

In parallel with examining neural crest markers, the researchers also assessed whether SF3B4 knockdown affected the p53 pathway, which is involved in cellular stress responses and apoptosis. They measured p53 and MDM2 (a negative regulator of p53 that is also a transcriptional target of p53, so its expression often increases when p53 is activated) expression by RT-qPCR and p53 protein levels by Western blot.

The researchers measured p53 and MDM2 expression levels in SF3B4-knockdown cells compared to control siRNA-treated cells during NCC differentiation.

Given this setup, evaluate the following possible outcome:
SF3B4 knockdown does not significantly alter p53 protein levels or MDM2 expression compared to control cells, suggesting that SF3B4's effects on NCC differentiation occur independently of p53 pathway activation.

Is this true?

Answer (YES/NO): NO